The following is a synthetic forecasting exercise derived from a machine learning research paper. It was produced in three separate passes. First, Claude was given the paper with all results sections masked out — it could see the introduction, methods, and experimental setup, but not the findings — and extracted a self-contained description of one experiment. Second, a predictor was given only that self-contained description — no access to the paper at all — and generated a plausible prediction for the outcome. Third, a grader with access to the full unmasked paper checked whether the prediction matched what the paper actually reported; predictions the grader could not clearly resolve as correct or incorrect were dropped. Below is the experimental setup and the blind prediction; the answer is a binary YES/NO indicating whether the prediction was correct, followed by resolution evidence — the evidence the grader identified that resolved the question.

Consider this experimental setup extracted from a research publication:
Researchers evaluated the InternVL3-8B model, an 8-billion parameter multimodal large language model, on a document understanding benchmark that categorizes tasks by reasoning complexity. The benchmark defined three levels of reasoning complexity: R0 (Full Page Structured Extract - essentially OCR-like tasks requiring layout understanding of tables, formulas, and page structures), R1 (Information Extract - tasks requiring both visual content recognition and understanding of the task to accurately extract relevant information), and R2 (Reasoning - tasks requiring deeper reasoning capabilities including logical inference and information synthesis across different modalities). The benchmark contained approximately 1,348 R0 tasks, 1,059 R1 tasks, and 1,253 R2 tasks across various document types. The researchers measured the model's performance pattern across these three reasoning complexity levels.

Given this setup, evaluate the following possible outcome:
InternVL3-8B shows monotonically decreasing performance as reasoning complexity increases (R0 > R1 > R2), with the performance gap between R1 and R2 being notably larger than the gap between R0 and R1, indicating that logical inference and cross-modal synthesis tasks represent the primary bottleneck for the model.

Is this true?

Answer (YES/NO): NO